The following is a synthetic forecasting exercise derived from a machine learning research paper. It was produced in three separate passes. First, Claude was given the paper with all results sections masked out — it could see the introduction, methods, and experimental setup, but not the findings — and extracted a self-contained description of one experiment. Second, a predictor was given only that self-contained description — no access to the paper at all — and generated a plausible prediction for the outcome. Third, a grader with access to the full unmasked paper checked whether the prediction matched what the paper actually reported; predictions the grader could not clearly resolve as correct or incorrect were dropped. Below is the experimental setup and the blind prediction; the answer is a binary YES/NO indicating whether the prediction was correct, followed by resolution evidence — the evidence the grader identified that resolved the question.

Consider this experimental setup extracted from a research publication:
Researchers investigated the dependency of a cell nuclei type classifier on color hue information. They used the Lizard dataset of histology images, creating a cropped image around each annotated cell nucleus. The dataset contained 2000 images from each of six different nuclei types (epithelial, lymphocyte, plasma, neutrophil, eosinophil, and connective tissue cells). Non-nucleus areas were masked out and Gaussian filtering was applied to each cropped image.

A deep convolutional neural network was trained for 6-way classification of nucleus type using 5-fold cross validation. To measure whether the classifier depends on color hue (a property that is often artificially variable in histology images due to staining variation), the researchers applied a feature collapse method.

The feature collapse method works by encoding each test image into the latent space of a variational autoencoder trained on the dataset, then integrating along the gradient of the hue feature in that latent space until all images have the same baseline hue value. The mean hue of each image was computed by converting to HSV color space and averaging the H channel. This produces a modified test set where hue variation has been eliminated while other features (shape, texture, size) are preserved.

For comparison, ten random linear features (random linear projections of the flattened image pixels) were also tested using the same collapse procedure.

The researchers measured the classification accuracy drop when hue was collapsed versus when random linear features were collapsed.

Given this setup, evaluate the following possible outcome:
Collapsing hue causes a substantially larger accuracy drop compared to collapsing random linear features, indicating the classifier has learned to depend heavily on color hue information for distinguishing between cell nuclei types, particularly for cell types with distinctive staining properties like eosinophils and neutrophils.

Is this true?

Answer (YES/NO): NO